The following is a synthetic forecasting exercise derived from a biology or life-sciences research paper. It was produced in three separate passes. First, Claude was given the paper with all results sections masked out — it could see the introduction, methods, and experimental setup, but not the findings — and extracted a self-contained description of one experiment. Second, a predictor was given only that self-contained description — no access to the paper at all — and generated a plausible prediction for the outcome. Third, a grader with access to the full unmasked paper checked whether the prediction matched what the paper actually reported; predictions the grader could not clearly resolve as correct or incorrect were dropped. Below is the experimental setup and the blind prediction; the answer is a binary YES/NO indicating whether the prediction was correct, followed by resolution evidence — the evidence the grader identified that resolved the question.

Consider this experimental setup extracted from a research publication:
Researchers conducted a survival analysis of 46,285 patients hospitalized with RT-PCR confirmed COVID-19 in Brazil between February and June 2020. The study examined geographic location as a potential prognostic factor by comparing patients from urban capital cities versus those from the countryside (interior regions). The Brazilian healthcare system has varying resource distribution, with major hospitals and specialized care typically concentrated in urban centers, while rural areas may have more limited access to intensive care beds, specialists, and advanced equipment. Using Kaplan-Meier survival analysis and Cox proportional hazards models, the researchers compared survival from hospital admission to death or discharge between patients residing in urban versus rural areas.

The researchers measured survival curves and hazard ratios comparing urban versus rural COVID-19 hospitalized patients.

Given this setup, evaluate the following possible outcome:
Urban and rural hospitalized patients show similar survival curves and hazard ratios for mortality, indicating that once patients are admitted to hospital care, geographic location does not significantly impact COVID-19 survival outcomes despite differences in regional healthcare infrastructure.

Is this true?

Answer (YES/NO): NO